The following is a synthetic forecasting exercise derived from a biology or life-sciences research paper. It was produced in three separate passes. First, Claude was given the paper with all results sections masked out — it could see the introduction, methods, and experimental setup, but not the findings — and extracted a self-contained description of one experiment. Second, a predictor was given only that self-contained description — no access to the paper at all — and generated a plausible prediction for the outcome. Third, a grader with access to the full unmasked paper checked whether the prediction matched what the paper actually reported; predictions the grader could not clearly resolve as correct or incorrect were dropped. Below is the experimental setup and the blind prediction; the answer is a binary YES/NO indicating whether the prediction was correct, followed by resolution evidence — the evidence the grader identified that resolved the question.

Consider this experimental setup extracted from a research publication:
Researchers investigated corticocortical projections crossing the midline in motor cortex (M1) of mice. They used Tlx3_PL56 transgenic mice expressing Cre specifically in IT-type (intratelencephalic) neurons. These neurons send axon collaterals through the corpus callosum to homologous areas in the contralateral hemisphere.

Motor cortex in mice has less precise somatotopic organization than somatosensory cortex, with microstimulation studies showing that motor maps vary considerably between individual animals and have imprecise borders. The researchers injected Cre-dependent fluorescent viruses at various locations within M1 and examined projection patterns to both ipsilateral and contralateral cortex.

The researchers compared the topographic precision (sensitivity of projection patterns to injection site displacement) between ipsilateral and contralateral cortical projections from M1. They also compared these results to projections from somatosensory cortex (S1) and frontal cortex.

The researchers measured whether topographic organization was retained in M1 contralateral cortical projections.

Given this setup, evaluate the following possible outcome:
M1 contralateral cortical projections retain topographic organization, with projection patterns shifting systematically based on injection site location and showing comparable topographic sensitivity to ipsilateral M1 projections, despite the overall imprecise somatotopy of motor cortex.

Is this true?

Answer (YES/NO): NO